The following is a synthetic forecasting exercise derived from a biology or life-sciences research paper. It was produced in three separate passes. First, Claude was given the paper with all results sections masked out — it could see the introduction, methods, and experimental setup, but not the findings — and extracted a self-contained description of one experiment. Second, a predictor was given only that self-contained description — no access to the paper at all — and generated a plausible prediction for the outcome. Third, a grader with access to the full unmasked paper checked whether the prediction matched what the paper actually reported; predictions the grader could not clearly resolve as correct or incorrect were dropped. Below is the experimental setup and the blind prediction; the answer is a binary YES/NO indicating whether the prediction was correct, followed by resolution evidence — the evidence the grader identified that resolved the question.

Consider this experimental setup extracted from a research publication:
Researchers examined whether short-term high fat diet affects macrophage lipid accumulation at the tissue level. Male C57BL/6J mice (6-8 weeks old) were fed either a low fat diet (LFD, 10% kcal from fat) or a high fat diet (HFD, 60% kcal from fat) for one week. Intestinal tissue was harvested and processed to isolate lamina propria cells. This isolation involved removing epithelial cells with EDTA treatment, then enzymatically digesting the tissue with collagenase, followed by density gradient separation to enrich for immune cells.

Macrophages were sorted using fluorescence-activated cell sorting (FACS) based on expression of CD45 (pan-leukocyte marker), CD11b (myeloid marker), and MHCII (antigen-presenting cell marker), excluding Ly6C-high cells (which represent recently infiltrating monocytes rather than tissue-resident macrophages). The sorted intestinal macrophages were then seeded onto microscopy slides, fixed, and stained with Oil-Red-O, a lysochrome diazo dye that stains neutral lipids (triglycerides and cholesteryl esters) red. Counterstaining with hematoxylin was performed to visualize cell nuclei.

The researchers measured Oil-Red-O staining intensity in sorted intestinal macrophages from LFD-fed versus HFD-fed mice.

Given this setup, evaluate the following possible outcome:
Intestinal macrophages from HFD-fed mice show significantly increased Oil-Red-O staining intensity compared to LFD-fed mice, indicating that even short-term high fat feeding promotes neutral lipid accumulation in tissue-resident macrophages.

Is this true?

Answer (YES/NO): NO